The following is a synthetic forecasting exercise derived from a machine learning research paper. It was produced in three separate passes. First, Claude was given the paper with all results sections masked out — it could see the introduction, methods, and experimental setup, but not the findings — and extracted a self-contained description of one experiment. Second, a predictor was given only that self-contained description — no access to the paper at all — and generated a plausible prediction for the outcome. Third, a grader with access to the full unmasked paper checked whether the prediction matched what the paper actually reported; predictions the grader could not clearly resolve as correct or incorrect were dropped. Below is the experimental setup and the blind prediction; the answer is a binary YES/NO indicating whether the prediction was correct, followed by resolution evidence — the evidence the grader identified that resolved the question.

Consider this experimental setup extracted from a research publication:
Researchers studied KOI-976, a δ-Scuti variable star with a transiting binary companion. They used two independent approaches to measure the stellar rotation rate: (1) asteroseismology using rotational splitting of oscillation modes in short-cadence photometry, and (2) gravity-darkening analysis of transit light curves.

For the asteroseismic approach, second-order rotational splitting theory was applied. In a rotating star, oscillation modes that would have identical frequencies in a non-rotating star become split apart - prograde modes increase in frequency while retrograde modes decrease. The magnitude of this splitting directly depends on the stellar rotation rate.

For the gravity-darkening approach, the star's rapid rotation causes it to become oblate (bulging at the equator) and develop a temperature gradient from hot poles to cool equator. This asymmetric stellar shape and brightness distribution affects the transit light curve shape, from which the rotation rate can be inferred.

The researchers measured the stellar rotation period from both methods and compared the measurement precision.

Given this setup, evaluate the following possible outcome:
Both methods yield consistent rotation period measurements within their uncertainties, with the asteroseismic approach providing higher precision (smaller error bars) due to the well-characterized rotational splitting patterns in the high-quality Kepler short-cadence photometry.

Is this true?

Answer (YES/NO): YES